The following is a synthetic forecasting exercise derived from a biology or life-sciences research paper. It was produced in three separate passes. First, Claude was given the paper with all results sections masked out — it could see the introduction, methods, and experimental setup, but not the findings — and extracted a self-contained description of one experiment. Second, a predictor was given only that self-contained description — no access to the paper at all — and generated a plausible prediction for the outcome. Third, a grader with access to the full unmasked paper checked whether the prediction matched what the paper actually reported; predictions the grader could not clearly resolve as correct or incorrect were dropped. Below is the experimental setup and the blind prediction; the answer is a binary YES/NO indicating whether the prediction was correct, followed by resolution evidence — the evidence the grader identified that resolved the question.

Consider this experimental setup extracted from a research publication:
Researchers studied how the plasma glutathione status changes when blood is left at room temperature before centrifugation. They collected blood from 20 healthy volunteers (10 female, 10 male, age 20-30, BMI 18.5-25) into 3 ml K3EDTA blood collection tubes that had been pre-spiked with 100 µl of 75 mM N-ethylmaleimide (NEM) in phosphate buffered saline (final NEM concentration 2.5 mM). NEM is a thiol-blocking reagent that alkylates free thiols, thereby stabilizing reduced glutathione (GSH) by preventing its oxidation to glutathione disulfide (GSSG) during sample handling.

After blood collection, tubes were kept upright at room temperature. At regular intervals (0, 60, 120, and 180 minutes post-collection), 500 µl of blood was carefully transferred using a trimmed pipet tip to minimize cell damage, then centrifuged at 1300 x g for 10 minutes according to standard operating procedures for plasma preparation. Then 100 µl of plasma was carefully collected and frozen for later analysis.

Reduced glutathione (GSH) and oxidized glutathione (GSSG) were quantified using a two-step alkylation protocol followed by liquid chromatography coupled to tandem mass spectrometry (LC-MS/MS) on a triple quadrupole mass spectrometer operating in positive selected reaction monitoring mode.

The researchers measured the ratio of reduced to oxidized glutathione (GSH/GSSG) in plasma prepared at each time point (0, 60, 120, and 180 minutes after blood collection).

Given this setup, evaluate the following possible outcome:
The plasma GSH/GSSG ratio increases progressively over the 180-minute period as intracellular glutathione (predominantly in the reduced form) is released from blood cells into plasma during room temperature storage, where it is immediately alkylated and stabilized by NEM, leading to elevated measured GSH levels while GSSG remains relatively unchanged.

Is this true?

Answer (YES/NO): NO